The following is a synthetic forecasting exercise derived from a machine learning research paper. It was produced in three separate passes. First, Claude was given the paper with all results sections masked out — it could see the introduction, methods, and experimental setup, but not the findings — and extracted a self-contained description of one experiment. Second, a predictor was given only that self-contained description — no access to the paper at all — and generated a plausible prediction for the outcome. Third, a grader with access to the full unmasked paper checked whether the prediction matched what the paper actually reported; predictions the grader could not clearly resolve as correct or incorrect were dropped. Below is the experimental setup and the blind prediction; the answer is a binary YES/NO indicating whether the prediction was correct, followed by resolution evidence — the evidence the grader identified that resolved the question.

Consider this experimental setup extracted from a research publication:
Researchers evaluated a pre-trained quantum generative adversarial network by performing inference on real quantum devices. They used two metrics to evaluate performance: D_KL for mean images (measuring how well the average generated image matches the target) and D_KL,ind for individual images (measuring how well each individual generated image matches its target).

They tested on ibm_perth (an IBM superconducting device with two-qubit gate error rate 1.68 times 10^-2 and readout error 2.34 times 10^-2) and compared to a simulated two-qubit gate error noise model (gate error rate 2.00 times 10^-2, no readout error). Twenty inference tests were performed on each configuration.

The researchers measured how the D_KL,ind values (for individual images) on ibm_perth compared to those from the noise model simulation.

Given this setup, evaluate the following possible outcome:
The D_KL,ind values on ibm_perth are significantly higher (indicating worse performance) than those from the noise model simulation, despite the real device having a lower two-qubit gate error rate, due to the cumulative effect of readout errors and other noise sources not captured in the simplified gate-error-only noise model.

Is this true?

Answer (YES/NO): YES